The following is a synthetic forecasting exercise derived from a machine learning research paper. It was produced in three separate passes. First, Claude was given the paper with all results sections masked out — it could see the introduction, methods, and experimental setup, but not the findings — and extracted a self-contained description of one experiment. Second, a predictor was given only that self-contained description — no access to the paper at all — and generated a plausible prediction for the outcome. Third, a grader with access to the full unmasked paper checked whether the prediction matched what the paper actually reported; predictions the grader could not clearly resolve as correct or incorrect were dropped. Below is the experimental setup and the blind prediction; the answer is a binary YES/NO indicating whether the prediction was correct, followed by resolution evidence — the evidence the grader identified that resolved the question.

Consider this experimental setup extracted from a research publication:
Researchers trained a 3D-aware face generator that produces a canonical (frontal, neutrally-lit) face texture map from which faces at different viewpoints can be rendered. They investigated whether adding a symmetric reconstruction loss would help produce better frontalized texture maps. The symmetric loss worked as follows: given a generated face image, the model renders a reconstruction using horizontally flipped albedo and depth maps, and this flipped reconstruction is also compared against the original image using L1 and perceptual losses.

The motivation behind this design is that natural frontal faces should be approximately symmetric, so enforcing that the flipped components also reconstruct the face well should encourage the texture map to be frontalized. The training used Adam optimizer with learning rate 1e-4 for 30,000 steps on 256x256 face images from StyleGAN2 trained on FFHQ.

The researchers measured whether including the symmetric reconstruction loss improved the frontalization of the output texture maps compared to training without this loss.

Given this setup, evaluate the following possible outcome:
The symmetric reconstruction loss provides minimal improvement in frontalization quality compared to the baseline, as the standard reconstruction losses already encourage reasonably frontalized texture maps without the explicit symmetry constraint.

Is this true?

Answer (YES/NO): NO